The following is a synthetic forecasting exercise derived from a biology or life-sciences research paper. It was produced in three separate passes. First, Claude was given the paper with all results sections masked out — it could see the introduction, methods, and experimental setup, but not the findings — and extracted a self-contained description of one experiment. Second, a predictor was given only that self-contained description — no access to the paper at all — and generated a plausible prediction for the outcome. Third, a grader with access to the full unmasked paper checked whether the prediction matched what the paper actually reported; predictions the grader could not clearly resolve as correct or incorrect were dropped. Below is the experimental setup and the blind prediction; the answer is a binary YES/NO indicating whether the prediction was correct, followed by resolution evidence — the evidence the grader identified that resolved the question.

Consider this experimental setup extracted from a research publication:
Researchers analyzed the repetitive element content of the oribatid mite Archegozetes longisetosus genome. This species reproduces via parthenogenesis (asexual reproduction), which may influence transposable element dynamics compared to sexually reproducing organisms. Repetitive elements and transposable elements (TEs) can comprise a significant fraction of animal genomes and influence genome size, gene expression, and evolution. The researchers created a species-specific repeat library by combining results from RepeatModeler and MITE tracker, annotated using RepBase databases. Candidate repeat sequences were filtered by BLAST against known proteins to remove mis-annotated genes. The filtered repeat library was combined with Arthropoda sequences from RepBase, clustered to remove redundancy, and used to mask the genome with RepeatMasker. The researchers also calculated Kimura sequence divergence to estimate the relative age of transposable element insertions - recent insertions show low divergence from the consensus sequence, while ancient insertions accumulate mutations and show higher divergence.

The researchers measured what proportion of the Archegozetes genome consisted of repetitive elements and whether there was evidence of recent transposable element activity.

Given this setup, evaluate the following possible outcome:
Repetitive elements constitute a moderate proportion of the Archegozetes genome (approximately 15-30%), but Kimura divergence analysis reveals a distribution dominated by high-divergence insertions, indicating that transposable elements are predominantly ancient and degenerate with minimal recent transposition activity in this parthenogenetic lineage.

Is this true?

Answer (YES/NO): NO